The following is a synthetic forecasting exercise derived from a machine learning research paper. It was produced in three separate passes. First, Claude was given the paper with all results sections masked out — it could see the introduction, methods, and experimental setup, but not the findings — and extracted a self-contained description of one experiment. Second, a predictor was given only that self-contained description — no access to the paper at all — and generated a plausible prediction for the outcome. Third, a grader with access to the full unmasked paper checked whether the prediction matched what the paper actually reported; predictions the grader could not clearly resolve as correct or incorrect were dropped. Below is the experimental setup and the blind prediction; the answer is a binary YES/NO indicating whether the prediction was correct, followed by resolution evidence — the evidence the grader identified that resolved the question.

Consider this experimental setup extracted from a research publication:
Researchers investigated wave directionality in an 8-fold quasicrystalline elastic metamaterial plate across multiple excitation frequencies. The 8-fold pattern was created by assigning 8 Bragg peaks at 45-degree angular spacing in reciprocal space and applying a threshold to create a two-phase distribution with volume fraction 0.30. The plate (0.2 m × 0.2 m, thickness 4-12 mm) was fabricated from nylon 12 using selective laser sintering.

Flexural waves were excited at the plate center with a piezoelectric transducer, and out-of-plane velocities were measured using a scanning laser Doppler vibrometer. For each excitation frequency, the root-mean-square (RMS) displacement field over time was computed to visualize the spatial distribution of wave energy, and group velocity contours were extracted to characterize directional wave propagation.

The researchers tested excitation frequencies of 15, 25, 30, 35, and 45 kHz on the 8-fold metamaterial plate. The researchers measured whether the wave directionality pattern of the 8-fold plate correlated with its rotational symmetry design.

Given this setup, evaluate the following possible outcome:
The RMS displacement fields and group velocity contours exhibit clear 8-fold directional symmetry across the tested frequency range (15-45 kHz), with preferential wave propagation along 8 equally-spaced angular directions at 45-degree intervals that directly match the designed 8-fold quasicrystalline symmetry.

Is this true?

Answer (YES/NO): NO